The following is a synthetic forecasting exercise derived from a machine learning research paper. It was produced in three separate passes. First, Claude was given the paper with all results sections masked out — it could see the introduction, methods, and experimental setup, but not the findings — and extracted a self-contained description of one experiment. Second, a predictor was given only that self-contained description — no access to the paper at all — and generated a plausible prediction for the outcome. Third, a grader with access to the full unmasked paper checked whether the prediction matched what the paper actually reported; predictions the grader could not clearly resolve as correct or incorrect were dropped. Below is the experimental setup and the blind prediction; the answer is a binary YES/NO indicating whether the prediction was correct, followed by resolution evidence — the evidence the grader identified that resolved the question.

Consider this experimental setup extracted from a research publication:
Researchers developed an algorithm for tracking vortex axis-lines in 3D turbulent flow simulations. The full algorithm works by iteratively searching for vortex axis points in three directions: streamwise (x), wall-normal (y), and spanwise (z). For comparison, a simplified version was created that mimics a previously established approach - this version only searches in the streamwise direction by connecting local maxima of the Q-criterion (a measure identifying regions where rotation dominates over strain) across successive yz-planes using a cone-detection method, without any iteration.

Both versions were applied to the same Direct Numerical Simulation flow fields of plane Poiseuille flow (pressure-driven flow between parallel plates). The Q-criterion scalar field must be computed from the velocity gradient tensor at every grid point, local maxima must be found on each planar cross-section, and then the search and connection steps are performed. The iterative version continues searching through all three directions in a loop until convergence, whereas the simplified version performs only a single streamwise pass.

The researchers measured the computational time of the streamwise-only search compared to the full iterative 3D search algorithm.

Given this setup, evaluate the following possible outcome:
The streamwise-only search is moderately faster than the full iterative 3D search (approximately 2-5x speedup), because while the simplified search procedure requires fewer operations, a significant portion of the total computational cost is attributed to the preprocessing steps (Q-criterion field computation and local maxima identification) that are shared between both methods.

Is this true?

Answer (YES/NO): NO